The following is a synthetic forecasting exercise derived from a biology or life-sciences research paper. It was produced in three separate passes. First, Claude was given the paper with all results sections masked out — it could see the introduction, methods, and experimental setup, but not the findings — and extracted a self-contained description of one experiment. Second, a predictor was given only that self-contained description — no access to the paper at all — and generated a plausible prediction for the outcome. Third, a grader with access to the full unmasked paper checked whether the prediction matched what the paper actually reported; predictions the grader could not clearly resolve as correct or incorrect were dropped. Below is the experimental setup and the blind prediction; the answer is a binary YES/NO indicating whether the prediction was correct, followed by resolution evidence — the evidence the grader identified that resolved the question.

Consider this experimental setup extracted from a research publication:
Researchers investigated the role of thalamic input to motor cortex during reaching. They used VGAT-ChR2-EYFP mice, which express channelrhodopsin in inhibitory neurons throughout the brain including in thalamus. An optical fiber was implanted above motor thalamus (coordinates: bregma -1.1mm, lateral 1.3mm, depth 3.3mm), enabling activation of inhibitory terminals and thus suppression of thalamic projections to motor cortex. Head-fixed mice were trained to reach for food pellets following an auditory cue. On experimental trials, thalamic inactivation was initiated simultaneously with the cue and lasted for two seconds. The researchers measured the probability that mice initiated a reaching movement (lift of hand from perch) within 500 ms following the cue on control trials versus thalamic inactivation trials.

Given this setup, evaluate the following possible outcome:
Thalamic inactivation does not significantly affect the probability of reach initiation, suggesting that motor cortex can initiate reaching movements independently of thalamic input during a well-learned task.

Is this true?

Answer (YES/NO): NO